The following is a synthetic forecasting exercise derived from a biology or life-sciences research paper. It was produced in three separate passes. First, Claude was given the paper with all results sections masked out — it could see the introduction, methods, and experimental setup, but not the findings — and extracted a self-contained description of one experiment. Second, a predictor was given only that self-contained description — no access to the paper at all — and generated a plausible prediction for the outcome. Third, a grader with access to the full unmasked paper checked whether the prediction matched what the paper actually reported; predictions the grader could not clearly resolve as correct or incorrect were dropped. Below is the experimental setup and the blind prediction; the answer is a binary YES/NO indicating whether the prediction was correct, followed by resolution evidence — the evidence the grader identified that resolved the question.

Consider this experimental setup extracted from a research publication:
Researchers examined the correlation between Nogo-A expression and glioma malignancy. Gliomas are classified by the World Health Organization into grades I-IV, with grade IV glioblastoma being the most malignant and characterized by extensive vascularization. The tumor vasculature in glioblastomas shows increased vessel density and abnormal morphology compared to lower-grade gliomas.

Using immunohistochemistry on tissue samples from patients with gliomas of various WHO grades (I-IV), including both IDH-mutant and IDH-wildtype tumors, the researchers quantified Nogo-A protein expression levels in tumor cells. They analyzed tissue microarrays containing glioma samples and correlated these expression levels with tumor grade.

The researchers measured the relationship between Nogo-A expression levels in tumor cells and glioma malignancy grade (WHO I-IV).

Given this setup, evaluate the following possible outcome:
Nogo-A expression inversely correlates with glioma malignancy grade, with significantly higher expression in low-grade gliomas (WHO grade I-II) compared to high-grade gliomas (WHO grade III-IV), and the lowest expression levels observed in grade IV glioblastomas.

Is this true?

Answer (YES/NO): NO